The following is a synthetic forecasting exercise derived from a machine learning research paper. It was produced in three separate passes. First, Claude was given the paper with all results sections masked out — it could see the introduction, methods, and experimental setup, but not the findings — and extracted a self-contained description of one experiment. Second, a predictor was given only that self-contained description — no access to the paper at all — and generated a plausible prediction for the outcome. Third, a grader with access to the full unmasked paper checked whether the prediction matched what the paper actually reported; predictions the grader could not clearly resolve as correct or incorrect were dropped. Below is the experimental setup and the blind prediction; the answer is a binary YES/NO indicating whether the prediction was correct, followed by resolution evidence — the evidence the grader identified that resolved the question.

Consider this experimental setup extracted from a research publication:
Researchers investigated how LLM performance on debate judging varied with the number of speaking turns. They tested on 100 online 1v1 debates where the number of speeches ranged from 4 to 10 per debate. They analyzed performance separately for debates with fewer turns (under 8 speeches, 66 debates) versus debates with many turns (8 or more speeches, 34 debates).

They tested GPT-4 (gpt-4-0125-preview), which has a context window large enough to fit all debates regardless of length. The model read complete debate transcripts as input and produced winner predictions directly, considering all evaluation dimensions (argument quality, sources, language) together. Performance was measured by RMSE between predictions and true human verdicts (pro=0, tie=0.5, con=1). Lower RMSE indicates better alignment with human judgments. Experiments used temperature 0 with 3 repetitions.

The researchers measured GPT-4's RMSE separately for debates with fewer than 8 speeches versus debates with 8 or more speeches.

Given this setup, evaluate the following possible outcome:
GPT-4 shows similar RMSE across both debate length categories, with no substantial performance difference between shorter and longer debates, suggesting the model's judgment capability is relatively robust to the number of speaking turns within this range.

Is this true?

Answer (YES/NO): NO